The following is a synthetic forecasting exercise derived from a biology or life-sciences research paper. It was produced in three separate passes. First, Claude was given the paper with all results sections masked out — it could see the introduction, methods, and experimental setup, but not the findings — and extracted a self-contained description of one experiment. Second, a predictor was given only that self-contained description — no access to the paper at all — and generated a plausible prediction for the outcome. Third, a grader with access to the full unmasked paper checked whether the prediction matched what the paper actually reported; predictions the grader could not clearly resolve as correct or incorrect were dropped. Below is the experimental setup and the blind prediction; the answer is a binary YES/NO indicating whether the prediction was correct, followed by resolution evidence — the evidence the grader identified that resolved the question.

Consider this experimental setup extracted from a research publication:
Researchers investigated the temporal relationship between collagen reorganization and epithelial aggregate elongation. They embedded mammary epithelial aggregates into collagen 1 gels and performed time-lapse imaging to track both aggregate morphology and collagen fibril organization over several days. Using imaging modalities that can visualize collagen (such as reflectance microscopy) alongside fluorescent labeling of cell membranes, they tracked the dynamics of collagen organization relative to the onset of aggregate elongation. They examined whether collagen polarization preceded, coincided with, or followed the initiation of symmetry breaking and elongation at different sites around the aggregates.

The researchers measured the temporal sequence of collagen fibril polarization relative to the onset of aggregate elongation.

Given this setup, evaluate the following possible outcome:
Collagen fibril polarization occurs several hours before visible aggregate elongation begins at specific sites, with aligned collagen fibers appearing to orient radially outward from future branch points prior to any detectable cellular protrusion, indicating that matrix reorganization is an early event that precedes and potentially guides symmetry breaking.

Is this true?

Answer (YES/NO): NO